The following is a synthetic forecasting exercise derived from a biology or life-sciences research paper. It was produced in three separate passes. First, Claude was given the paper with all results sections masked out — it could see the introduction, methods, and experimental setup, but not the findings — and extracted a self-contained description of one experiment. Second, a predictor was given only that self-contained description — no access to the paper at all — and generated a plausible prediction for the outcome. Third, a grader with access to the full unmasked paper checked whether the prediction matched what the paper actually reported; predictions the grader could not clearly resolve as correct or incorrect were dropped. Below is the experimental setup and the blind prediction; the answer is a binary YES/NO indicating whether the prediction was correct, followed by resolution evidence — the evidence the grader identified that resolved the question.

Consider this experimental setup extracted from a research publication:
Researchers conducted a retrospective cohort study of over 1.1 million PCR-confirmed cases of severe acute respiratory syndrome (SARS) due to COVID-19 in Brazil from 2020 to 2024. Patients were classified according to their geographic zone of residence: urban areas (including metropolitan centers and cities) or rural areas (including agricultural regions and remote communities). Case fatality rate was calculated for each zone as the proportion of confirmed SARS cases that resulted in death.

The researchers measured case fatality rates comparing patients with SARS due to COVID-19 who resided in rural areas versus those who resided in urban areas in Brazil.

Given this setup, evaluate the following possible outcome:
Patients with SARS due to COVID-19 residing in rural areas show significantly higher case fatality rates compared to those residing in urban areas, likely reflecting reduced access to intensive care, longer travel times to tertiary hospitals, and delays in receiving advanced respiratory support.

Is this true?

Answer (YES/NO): NO